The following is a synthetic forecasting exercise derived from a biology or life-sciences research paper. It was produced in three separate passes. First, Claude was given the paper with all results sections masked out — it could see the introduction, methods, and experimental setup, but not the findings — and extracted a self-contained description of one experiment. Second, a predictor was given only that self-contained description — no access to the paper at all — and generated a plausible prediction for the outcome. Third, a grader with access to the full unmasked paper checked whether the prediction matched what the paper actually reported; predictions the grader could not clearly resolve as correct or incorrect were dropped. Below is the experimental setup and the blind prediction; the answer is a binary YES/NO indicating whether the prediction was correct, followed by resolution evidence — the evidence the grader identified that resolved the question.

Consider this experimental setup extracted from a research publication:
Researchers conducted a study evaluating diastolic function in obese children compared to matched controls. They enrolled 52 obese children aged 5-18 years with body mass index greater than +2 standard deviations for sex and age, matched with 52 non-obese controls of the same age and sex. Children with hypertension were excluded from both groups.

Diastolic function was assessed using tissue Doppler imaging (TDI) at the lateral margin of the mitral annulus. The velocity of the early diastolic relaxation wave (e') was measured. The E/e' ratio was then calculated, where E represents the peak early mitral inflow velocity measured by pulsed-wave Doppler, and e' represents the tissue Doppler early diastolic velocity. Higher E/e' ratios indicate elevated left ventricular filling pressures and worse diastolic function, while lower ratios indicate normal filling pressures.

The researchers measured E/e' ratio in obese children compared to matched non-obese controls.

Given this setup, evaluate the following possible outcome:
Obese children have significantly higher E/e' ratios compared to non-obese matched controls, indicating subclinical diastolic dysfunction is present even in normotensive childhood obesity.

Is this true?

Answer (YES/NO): NO